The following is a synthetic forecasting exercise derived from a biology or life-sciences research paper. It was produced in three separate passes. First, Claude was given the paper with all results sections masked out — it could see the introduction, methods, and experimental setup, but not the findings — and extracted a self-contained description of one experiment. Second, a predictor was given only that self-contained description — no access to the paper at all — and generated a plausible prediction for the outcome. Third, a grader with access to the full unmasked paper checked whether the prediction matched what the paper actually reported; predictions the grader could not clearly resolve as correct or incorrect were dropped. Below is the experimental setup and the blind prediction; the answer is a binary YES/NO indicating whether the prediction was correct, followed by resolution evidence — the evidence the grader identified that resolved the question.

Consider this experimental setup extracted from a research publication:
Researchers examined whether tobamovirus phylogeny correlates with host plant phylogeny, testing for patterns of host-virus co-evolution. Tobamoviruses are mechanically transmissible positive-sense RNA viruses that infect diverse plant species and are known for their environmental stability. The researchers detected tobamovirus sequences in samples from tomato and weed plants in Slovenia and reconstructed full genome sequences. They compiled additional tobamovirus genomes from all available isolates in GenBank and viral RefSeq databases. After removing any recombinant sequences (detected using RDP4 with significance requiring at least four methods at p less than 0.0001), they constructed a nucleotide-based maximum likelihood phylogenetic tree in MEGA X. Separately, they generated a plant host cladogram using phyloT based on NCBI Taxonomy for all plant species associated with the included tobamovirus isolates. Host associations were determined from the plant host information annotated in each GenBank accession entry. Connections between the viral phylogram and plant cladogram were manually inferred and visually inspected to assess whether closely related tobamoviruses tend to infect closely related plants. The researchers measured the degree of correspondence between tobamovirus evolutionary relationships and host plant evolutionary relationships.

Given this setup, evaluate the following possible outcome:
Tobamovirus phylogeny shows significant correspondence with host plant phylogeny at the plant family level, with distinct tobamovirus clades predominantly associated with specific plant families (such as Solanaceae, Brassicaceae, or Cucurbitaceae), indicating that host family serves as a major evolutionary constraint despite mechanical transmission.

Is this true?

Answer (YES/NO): NO